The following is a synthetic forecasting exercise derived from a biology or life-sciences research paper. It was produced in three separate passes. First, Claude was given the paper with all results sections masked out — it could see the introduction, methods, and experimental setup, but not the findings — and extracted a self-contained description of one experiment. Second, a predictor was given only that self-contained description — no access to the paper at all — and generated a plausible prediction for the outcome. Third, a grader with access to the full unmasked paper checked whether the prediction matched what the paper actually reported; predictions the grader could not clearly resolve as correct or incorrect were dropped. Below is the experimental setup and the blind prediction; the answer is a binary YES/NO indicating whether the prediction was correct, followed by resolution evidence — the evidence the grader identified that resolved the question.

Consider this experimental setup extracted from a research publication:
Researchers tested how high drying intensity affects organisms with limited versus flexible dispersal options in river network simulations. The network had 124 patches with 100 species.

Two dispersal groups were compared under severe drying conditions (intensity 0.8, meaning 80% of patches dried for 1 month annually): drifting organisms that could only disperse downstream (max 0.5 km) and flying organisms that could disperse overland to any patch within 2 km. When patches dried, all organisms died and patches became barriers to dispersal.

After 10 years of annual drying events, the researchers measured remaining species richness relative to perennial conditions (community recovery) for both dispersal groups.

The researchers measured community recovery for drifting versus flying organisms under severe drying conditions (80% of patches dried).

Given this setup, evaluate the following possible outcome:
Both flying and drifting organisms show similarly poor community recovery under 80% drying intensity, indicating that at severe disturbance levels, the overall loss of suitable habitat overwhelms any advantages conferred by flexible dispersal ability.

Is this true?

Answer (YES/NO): NO